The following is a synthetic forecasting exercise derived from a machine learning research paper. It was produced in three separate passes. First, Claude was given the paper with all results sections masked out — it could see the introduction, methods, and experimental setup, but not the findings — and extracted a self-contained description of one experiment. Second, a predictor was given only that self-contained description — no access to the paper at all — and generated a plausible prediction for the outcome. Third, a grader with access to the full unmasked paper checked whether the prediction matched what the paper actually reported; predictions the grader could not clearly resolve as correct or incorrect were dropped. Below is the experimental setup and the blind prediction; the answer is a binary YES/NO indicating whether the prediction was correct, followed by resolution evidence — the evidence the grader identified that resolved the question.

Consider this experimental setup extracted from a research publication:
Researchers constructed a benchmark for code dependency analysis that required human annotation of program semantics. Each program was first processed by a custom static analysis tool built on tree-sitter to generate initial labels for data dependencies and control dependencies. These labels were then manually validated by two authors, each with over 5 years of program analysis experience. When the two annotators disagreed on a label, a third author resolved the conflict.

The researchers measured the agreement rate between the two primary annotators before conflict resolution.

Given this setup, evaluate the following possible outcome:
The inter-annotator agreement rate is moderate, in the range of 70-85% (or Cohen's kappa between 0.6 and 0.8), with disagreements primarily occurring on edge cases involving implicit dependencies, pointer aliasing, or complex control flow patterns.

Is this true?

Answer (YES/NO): NO